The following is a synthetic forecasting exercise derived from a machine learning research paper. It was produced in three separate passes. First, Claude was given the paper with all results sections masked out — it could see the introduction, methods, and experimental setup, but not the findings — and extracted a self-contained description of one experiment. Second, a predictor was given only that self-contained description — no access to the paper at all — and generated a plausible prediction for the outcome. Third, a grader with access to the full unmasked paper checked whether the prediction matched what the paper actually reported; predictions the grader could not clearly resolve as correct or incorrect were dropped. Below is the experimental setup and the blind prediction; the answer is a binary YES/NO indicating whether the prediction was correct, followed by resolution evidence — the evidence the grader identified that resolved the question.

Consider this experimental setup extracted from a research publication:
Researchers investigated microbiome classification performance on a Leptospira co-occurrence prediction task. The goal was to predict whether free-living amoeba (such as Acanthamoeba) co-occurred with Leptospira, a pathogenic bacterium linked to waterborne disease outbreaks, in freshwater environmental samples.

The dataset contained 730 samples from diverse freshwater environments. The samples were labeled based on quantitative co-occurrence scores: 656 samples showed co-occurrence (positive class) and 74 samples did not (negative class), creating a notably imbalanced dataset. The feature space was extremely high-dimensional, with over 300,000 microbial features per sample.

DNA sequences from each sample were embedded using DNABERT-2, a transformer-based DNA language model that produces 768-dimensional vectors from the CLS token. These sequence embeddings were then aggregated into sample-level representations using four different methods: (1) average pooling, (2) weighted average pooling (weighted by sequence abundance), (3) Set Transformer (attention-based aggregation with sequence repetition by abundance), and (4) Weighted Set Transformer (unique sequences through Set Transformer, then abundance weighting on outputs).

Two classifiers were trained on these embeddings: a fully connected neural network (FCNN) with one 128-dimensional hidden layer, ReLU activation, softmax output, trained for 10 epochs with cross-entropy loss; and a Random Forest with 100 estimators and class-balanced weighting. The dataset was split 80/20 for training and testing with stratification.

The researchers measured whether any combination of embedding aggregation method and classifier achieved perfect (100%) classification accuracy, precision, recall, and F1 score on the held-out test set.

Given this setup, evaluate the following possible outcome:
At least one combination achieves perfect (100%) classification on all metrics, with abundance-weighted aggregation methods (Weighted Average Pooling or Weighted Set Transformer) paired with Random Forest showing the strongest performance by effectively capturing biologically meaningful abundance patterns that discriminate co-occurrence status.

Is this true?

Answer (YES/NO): NO